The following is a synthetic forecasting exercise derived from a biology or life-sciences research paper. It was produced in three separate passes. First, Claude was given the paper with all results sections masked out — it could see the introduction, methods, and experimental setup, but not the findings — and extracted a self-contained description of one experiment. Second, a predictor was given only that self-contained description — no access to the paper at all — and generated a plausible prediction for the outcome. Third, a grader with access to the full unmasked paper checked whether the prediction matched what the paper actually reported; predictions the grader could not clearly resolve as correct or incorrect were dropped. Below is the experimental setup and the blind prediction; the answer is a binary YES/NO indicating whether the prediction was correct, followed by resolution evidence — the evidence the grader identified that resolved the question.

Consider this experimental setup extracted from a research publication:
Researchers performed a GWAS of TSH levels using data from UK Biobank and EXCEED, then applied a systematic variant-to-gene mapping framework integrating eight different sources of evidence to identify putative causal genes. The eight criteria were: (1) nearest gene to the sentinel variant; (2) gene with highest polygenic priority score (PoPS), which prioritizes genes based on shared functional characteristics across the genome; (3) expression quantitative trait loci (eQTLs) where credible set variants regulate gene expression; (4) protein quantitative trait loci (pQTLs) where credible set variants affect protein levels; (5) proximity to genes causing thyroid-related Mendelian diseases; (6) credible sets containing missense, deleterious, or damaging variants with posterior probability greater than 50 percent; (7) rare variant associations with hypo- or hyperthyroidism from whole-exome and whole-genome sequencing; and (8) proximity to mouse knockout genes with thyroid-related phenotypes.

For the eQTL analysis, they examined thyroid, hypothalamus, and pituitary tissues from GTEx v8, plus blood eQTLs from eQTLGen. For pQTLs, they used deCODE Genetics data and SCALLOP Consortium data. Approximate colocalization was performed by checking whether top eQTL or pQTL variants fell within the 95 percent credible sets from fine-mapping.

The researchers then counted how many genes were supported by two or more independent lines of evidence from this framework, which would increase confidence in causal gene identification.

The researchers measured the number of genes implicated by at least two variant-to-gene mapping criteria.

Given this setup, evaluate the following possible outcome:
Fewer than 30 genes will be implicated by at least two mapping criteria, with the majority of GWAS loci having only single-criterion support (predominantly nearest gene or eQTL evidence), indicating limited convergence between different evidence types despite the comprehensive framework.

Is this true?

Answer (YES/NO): NO